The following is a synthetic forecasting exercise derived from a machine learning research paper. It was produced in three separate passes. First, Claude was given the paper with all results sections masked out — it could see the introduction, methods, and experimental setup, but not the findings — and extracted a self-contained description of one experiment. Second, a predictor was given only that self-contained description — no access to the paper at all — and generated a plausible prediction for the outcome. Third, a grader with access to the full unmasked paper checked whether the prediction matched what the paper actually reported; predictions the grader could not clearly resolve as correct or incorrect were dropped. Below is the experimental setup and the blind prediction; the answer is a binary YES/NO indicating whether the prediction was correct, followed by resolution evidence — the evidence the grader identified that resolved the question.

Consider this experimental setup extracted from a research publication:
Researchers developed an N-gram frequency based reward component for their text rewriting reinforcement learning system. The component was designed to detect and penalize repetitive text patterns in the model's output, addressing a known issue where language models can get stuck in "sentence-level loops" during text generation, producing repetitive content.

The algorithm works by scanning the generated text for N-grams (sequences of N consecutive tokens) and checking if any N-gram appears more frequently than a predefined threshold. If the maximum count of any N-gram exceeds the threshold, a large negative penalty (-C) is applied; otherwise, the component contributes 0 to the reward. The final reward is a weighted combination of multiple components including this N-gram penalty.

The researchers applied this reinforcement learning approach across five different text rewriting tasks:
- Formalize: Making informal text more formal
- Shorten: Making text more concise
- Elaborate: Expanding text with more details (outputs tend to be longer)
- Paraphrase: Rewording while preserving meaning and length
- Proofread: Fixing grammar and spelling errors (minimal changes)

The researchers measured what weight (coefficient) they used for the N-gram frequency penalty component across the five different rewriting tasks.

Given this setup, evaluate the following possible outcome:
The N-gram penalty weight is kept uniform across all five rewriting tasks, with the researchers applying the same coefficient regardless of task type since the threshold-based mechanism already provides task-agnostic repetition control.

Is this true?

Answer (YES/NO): YES